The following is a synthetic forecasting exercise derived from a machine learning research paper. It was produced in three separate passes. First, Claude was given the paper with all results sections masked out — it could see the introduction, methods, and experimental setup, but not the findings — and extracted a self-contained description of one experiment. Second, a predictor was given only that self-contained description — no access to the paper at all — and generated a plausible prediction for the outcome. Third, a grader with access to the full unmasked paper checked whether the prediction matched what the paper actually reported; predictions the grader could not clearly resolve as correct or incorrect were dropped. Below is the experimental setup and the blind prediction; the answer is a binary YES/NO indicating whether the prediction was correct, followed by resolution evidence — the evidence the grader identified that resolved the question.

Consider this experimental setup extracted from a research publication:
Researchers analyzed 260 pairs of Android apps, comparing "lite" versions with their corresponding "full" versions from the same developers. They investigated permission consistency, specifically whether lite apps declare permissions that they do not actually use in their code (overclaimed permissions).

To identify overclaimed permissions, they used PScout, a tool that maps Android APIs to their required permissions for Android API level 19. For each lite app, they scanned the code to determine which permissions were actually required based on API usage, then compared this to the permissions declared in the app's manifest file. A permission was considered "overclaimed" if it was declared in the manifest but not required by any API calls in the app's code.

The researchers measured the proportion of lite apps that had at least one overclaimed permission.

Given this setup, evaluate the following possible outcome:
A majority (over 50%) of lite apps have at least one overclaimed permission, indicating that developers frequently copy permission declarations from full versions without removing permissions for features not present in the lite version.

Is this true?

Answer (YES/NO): YES